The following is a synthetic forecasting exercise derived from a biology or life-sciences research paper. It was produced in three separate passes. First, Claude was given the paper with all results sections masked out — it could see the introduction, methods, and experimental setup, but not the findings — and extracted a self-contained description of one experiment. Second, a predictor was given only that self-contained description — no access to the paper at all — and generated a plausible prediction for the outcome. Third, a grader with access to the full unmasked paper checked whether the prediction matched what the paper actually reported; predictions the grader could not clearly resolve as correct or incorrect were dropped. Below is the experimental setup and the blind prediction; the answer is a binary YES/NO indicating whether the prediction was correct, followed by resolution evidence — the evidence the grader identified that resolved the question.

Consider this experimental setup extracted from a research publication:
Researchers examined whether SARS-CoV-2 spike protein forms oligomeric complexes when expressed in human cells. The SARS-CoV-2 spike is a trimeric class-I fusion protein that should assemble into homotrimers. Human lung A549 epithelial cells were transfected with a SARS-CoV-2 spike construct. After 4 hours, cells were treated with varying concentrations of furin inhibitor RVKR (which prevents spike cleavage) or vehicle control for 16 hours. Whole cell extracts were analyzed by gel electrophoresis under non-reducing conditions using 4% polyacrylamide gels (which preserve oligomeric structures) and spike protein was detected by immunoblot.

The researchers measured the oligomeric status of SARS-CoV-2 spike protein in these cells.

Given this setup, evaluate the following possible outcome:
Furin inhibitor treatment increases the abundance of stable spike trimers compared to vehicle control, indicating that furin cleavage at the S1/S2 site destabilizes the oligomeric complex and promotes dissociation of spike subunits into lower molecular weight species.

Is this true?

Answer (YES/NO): NO